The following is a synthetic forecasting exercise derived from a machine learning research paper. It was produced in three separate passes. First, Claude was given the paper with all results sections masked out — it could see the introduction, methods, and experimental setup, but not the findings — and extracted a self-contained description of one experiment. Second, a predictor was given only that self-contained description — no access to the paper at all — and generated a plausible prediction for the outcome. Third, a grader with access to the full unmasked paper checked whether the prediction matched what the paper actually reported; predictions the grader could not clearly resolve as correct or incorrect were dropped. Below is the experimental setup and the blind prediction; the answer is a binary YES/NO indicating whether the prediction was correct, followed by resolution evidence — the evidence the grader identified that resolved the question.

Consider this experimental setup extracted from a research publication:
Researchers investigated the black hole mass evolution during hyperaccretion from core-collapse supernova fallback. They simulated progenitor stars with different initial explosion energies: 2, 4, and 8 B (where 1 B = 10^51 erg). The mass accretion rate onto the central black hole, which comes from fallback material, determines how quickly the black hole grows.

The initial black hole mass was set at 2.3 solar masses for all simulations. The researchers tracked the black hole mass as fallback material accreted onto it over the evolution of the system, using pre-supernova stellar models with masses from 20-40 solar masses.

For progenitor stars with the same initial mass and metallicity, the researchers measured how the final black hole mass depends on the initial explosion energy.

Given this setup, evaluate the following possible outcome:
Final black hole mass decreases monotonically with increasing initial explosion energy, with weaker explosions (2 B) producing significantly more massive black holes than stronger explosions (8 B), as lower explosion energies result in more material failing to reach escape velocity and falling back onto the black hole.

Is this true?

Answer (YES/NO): YES